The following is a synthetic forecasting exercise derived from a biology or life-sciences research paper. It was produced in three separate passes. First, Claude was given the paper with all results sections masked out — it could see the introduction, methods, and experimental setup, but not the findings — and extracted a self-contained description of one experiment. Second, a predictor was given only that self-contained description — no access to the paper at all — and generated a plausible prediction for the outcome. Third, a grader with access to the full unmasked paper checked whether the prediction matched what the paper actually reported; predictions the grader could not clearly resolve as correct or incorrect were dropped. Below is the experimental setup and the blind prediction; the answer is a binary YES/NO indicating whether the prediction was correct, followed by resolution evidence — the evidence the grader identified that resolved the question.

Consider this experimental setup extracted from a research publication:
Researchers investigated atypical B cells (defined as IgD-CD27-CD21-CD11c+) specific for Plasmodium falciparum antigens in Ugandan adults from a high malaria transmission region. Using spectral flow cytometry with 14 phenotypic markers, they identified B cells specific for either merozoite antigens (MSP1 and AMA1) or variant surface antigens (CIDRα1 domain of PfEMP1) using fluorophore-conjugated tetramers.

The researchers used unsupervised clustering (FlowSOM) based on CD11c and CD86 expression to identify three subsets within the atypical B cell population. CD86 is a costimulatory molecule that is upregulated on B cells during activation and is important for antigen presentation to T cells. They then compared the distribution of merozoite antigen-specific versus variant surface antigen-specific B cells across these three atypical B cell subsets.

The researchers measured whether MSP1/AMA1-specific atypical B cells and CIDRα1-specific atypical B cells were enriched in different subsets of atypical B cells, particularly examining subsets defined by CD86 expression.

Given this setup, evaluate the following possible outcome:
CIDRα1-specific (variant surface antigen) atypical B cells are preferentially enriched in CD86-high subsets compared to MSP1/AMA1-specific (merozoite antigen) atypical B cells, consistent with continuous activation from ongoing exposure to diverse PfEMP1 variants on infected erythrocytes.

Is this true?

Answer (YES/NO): YES